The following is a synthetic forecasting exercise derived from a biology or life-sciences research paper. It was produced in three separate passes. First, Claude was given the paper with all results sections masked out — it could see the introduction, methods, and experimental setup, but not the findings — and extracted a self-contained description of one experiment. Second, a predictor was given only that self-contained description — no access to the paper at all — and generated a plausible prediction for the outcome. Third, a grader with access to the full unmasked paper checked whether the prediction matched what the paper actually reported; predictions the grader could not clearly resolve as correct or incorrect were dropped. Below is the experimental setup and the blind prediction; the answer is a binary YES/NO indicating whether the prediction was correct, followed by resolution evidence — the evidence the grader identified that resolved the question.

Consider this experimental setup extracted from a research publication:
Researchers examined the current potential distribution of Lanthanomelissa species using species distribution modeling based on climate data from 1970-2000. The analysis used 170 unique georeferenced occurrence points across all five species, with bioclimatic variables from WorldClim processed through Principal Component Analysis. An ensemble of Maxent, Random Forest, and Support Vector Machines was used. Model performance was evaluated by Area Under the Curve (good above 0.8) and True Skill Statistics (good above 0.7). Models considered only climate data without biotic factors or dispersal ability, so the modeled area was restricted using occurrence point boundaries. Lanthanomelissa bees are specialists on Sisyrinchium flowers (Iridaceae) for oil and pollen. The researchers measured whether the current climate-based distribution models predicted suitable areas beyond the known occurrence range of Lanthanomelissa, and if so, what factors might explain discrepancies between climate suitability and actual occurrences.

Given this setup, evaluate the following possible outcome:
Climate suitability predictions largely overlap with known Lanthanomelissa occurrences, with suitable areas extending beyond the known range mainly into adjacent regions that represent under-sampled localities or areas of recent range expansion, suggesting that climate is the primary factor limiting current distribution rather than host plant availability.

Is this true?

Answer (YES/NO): NO